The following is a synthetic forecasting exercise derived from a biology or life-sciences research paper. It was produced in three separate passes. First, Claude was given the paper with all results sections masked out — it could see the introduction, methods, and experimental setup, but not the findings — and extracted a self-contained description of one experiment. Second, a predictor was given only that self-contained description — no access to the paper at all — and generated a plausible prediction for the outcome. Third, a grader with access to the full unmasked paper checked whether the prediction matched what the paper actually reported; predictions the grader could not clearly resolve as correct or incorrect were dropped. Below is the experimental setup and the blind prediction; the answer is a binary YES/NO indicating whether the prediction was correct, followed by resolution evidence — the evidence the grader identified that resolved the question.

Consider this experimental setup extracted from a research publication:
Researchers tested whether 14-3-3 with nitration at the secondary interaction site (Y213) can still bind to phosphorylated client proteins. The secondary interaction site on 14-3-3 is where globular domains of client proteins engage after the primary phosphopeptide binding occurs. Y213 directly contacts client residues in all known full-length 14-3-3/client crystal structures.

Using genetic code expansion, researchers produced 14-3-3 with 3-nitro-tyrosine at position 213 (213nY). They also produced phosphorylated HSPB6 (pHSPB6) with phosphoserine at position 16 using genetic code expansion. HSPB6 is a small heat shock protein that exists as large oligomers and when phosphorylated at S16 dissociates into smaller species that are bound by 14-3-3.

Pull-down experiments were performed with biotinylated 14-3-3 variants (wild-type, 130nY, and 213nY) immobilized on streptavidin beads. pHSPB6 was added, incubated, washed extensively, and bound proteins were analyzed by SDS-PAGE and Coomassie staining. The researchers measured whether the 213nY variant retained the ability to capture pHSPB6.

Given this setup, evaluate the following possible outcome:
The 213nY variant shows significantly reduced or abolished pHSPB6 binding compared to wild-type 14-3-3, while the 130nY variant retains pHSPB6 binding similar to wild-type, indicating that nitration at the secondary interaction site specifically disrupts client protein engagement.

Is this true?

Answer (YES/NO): NO